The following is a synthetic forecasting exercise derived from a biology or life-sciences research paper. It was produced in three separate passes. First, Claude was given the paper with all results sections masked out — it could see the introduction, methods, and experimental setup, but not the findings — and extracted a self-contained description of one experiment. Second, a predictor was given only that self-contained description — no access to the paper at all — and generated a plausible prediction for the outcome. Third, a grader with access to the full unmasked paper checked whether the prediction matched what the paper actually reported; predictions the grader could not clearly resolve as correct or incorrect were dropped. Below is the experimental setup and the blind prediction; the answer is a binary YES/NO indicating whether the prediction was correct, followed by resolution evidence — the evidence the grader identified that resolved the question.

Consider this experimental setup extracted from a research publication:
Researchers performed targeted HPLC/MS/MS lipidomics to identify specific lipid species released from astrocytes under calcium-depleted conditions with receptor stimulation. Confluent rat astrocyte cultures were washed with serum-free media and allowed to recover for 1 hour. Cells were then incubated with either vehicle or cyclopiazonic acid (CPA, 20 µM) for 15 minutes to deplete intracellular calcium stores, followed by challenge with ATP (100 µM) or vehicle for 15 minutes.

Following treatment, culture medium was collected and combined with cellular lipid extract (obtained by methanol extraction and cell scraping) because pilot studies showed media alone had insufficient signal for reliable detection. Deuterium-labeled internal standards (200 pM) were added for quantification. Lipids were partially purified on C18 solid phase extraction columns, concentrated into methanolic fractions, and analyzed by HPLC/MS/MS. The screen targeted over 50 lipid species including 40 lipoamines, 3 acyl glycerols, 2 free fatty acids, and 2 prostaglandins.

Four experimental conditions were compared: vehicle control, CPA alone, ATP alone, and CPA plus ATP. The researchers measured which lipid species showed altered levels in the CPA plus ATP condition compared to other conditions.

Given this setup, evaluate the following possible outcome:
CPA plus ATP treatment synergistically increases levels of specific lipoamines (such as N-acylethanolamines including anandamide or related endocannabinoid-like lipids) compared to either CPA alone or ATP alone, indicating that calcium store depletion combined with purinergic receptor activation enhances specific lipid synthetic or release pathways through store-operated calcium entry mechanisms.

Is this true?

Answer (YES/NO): NO